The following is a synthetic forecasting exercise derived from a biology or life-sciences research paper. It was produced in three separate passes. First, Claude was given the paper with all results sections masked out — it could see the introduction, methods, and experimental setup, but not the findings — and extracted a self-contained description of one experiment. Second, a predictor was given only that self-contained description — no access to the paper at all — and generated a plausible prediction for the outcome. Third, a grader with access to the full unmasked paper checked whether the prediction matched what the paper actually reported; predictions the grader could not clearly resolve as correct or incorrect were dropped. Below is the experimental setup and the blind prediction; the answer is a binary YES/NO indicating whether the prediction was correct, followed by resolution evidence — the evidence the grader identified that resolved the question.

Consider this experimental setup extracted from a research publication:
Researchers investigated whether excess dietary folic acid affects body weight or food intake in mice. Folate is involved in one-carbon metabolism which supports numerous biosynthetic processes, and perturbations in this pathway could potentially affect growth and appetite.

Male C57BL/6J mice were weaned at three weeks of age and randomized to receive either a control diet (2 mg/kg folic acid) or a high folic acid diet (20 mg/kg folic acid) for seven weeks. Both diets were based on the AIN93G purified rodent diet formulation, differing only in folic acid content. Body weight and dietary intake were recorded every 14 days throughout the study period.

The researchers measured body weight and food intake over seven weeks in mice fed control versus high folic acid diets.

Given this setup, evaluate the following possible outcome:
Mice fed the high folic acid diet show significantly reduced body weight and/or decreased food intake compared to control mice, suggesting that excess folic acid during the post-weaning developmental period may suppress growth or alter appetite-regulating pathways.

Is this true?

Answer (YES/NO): NO